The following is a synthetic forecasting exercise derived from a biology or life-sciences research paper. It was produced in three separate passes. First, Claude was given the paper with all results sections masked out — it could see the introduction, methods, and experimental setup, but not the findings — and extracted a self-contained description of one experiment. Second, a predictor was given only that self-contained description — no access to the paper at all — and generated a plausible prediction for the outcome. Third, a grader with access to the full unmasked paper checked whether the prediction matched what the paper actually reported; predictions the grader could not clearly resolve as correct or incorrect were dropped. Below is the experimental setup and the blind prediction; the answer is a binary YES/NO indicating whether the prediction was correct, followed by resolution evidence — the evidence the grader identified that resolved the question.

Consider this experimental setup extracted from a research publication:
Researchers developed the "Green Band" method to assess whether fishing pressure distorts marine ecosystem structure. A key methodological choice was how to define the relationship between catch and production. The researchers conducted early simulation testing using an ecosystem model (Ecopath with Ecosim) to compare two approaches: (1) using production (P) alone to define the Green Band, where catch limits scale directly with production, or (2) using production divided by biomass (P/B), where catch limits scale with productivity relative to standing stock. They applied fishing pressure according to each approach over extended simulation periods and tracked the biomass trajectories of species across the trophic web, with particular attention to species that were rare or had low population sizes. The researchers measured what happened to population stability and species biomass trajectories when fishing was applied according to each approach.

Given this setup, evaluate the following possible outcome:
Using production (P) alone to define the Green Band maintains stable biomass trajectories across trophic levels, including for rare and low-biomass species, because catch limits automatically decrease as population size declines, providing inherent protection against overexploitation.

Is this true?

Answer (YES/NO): YES